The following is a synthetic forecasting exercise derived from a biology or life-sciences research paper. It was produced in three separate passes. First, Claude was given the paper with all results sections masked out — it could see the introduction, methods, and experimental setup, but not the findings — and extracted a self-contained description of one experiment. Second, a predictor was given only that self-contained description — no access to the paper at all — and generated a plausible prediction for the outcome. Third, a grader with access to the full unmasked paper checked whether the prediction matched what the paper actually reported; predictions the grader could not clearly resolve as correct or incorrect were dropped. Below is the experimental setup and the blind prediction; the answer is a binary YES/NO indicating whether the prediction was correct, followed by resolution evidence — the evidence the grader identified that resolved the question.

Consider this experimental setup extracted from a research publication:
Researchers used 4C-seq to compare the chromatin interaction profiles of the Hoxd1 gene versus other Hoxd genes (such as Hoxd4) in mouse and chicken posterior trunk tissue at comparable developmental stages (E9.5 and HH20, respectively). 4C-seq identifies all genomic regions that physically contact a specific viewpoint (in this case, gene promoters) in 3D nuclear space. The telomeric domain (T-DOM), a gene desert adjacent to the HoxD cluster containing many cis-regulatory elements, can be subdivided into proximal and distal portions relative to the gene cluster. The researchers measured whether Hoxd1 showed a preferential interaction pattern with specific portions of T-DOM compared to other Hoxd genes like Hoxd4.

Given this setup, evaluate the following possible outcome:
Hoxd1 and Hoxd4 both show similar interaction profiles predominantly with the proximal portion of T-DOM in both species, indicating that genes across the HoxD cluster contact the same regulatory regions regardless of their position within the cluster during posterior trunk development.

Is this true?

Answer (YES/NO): NO